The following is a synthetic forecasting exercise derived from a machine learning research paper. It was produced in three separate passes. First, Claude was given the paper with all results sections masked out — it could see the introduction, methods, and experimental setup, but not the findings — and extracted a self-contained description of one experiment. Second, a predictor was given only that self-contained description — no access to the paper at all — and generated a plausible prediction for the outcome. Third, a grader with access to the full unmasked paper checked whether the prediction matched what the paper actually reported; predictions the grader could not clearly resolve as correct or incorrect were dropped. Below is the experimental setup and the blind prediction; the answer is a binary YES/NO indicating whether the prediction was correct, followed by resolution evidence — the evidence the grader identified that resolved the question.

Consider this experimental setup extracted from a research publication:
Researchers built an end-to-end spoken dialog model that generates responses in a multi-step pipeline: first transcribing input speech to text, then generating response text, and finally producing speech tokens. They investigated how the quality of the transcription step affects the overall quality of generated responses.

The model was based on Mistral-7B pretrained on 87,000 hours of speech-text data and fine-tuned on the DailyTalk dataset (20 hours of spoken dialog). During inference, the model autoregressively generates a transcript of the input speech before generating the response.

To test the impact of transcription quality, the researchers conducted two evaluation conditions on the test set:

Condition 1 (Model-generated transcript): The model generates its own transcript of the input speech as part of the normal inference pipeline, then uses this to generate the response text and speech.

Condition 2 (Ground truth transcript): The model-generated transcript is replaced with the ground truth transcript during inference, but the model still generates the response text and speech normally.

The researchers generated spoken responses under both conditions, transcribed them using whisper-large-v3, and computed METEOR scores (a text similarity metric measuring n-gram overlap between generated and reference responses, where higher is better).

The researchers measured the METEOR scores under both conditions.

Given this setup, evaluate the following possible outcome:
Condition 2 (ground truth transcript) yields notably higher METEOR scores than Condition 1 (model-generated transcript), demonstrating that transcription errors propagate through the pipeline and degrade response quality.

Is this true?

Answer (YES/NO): NO